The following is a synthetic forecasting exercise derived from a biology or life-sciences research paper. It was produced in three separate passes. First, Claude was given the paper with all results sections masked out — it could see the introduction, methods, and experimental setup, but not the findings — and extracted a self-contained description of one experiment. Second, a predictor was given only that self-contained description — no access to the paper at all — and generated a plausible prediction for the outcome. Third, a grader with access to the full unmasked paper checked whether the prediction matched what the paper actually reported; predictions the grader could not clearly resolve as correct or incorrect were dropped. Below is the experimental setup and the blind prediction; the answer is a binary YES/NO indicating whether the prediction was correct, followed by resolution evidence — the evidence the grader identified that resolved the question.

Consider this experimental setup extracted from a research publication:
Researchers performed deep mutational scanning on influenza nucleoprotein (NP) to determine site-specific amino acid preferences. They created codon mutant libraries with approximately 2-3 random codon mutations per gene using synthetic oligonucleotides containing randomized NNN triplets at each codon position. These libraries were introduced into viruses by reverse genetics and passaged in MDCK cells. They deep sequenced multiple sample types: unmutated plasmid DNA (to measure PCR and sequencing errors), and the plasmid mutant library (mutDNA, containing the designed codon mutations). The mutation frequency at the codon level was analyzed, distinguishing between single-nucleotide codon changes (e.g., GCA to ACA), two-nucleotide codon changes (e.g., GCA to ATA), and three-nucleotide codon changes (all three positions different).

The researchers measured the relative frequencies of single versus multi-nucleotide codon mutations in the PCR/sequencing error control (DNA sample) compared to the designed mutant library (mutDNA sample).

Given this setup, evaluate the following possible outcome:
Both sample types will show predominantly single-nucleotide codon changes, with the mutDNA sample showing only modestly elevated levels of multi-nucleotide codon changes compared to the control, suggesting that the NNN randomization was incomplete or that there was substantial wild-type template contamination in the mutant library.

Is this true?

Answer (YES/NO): NO